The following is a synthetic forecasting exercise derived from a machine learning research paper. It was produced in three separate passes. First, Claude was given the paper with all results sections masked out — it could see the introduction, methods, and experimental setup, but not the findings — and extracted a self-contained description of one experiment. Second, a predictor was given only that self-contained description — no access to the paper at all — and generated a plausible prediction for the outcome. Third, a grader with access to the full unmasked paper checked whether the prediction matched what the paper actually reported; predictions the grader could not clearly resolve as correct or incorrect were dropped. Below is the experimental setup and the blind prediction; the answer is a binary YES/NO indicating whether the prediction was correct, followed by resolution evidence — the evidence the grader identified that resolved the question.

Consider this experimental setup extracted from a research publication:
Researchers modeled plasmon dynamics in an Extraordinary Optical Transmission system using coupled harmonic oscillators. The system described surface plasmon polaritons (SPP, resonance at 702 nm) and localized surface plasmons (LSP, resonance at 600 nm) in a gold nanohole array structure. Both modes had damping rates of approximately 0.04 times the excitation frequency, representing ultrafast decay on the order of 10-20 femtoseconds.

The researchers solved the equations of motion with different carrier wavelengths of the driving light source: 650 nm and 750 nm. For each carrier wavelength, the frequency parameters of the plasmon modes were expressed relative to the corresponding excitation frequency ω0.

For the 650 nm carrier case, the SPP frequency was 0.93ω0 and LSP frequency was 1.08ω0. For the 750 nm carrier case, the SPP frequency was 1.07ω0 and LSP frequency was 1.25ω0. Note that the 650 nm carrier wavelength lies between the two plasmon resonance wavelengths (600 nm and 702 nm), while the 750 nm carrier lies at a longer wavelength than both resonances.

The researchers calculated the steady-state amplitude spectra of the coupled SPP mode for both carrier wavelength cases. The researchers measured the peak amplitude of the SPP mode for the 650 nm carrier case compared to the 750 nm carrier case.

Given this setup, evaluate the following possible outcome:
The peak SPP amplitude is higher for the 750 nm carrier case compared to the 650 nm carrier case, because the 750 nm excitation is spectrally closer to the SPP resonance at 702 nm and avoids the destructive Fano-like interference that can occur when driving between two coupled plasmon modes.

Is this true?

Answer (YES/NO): YES